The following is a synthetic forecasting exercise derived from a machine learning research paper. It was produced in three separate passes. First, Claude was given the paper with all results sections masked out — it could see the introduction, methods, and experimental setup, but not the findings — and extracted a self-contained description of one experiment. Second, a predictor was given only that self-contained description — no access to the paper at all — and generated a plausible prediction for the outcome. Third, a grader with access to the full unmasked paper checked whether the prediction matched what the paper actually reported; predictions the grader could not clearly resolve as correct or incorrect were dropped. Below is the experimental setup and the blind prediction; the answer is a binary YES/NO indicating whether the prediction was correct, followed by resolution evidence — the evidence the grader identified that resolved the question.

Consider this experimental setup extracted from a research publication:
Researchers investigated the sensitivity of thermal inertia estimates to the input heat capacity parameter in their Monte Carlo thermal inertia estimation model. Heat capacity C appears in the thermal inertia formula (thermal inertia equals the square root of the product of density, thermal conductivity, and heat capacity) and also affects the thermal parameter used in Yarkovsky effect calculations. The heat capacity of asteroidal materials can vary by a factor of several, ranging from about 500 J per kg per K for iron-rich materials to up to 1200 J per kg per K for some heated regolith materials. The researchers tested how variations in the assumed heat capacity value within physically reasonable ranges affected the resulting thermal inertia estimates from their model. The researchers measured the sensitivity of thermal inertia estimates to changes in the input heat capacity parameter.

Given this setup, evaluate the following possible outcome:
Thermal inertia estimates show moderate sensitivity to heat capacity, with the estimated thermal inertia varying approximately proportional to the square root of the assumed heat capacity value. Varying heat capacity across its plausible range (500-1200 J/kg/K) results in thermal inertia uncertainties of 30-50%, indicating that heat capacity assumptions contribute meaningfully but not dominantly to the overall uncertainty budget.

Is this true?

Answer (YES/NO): NO